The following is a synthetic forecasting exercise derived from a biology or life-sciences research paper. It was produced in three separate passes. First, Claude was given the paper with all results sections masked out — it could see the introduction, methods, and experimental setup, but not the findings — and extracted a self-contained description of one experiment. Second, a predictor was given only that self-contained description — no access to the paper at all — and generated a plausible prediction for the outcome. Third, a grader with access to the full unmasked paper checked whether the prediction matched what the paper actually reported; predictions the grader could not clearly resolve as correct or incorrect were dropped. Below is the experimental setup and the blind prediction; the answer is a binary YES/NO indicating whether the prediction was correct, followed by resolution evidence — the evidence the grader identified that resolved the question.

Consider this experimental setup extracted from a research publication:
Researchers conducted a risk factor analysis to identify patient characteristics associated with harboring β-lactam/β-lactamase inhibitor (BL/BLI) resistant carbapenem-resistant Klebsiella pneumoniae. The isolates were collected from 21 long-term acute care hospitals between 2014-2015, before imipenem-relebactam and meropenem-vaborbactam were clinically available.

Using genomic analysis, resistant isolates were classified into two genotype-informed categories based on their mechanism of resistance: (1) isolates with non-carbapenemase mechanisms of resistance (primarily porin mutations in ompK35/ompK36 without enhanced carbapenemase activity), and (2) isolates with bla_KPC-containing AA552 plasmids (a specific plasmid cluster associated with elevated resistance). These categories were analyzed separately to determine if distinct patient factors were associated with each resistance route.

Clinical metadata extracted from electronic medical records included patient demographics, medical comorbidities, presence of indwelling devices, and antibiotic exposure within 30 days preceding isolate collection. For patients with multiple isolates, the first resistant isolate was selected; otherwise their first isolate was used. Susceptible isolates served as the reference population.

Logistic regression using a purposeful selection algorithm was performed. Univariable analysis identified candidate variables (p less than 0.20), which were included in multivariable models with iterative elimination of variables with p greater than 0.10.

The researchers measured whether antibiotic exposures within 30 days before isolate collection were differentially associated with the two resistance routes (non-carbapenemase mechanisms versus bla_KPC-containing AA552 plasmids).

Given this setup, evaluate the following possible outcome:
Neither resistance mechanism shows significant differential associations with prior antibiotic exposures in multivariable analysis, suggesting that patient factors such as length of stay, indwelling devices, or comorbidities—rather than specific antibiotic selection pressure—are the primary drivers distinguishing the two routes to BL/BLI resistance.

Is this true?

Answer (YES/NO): NO